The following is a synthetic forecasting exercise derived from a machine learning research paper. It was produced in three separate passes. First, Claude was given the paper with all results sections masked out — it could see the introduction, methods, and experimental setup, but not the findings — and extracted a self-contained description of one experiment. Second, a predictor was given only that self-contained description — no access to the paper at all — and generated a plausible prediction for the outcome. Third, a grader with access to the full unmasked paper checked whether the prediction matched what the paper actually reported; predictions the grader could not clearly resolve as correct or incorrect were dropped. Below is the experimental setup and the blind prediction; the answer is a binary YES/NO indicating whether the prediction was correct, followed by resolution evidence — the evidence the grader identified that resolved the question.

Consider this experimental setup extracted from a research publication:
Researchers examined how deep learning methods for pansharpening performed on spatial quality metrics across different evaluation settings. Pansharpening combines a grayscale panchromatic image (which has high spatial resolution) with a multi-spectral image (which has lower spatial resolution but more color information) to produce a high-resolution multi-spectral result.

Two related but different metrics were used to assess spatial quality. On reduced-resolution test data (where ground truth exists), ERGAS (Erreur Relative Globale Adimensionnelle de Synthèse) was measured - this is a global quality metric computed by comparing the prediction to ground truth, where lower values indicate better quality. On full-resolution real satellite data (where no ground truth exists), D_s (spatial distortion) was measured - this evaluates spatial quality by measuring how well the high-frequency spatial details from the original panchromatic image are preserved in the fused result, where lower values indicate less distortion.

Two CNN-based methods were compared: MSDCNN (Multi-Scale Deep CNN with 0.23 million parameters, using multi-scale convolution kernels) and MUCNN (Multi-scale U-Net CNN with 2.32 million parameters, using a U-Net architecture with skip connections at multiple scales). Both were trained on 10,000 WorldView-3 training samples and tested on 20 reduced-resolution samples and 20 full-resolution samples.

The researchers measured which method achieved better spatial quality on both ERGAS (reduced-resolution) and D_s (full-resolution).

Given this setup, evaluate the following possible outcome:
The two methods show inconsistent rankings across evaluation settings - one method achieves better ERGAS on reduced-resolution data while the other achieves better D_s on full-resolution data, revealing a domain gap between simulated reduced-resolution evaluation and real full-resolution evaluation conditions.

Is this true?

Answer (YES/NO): NO